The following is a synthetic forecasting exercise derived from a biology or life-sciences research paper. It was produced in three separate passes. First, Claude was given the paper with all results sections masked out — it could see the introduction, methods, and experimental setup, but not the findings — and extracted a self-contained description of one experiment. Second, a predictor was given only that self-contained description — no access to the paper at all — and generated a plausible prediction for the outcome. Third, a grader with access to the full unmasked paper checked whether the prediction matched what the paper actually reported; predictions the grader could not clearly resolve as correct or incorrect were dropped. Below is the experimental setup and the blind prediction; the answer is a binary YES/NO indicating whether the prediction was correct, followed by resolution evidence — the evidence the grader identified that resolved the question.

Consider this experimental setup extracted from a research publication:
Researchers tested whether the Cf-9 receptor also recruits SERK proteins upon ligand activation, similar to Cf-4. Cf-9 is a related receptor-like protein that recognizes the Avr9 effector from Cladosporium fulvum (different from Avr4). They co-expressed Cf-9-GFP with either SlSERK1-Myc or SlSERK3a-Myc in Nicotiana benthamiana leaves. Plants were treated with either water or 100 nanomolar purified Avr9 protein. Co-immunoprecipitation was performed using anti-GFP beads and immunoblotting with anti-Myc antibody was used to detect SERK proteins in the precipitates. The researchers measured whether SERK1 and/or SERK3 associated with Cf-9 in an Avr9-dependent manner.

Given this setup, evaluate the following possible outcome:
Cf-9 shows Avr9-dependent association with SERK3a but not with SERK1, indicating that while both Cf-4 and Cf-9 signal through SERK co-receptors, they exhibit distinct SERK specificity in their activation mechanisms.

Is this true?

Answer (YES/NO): NO